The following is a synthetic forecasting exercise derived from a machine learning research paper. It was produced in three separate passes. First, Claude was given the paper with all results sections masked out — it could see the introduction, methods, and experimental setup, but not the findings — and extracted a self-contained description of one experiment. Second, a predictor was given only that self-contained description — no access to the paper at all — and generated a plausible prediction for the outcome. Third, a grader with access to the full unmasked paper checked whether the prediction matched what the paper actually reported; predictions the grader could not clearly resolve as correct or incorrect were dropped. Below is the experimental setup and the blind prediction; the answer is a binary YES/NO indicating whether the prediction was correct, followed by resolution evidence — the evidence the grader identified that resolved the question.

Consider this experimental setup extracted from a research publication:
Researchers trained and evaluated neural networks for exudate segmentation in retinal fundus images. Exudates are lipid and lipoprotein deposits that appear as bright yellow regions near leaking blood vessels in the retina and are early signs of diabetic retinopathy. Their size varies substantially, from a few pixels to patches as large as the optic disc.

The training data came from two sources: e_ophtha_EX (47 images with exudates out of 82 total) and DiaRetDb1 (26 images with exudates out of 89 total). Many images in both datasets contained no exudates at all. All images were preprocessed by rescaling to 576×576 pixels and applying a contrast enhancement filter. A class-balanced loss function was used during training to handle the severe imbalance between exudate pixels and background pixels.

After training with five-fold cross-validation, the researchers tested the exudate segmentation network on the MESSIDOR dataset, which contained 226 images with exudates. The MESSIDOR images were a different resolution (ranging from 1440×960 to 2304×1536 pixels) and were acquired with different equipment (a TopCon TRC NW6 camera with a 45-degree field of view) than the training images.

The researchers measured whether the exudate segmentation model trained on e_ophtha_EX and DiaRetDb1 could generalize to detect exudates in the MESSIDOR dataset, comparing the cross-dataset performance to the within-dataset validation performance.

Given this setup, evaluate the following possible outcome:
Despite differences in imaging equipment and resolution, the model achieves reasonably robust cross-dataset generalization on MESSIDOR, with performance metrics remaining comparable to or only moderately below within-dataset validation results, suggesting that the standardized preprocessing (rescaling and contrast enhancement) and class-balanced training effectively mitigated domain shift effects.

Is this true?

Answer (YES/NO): YES